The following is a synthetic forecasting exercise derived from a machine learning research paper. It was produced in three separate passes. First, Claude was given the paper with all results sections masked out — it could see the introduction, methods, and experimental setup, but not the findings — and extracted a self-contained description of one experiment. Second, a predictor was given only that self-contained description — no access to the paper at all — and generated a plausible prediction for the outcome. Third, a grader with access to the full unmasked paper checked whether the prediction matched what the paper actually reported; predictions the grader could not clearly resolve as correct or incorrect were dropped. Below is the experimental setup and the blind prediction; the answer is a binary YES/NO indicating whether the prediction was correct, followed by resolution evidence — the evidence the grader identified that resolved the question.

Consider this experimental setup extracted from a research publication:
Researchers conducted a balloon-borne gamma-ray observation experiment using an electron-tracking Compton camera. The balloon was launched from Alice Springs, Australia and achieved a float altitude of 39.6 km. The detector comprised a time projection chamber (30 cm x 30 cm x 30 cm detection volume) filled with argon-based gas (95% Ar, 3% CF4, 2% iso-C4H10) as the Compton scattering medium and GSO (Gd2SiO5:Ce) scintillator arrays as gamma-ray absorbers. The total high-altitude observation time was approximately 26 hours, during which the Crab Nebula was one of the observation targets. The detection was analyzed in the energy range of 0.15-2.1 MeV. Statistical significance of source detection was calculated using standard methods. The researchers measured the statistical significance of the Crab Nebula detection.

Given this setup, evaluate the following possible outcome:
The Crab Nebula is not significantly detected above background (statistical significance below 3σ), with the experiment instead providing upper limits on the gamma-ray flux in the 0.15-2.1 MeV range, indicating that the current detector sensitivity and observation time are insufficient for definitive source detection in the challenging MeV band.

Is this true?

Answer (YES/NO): NO